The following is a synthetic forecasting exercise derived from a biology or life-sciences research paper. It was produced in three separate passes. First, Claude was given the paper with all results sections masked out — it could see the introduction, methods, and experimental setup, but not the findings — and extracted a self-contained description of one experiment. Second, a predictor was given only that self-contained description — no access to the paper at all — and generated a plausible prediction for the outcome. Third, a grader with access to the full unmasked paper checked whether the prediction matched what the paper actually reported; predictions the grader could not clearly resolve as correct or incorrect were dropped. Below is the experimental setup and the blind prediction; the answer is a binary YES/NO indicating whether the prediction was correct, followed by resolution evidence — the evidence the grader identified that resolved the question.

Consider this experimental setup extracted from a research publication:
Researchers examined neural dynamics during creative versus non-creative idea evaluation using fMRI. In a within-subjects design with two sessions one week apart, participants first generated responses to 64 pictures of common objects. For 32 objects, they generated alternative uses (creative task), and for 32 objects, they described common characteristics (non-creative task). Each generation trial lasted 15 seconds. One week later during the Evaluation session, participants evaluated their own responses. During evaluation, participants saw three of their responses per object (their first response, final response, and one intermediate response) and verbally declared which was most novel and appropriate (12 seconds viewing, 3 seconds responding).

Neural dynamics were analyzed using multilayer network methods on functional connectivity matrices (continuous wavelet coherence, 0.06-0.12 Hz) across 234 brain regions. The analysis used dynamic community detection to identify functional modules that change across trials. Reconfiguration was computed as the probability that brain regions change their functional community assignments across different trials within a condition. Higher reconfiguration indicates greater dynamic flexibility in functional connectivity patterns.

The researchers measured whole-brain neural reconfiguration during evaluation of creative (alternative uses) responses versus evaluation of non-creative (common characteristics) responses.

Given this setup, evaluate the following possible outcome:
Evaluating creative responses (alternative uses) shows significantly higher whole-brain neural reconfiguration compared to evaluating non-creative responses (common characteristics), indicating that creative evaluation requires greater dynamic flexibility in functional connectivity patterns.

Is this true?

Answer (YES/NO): NO